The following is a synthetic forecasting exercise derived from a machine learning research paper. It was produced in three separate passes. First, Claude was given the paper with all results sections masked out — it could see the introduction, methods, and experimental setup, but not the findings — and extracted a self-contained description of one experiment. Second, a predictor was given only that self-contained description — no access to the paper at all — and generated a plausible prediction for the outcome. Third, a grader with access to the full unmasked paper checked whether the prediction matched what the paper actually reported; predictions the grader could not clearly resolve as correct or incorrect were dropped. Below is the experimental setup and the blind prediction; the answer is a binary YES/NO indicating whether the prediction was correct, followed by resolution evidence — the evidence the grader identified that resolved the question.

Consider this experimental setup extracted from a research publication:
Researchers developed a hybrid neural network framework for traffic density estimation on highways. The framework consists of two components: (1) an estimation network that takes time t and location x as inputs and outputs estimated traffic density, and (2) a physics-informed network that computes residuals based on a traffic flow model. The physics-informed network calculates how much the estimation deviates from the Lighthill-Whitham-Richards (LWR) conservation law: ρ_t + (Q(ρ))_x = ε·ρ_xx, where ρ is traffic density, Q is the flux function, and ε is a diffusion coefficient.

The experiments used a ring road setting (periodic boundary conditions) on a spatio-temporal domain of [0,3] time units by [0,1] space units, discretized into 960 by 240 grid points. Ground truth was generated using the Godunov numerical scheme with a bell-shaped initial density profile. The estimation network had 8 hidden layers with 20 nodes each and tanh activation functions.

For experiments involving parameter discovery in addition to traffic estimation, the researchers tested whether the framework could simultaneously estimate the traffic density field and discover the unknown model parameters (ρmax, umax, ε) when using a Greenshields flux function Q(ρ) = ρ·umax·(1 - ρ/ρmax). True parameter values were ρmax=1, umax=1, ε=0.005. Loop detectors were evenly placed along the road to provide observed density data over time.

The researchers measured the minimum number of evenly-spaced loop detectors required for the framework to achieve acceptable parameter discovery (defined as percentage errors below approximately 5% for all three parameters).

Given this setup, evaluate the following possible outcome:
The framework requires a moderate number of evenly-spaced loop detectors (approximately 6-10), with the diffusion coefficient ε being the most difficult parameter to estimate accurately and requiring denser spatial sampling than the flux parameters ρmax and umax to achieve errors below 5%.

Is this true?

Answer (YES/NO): NO